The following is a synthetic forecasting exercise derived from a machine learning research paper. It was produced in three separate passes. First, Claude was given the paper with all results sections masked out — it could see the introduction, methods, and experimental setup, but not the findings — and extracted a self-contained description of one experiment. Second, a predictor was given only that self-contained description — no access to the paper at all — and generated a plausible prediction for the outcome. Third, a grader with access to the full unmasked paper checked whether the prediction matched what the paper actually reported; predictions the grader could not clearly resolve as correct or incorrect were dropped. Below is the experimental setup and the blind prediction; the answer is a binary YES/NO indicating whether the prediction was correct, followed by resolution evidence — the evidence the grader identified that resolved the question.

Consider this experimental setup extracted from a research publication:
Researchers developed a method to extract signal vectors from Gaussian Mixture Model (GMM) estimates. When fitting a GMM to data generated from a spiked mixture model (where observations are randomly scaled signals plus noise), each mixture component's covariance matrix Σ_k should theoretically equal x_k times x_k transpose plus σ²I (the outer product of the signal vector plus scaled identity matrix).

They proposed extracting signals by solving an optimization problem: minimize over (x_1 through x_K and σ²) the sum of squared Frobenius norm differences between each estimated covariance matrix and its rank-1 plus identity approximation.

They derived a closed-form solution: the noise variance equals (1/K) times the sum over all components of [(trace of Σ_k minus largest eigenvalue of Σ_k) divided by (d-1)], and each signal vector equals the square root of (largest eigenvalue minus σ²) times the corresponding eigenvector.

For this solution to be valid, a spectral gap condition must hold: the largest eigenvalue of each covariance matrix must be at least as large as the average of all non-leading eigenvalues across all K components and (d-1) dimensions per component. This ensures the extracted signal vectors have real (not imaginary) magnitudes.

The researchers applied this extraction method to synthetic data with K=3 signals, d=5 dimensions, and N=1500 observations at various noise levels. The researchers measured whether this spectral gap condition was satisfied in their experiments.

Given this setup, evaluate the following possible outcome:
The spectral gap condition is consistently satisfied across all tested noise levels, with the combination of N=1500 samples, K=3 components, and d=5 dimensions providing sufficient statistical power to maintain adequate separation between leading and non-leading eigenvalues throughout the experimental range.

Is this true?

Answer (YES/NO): YES